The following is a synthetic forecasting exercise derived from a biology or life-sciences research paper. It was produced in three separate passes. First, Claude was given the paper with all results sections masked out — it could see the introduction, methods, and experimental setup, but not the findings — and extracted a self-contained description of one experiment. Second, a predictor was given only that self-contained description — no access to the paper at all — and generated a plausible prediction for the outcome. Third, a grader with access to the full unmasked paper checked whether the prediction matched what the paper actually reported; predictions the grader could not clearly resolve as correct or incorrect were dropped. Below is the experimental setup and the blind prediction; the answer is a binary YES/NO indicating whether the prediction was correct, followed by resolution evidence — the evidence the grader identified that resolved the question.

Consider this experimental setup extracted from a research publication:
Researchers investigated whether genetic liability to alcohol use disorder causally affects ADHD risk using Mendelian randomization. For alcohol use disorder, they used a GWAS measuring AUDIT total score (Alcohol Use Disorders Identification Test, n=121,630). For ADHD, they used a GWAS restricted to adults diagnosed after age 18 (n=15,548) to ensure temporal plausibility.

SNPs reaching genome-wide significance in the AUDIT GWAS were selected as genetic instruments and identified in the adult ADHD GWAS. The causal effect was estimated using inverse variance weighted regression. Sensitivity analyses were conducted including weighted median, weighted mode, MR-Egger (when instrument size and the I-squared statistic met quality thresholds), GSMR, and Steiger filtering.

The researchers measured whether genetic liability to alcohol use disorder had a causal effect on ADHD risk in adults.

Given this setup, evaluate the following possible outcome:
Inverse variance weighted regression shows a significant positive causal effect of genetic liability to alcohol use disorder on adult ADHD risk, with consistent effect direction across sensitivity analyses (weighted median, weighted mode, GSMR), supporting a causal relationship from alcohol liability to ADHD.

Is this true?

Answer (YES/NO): NO